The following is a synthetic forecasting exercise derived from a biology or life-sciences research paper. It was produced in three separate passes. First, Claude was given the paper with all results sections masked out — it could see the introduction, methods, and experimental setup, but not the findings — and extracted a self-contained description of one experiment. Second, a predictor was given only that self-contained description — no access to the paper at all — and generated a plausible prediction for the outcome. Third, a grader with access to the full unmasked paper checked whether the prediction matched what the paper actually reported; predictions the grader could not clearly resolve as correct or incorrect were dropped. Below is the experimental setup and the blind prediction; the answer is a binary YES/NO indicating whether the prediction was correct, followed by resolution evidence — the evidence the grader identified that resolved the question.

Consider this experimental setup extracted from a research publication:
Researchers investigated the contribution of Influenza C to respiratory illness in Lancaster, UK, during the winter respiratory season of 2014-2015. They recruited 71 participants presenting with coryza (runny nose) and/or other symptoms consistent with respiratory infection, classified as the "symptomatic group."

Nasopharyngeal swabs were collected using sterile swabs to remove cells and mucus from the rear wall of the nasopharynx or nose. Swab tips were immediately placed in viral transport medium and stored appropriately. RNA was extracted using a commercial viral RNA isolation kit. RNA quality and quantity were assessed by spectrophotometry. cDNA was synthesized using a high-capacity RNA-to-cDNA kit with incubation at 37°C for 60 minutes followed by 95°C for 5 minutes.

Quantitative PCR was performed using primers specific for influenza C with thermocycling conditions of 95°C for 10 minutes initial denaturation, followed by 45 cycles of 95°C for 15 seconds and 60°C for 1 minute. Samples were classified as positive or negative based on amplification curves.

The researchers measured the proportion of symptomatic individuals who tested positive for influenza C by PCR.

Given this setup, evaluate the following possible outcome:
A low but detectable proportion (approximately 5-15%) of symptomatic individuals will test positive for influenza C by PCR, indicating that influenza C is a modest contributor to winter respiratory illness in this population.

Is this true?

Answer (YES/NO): NO